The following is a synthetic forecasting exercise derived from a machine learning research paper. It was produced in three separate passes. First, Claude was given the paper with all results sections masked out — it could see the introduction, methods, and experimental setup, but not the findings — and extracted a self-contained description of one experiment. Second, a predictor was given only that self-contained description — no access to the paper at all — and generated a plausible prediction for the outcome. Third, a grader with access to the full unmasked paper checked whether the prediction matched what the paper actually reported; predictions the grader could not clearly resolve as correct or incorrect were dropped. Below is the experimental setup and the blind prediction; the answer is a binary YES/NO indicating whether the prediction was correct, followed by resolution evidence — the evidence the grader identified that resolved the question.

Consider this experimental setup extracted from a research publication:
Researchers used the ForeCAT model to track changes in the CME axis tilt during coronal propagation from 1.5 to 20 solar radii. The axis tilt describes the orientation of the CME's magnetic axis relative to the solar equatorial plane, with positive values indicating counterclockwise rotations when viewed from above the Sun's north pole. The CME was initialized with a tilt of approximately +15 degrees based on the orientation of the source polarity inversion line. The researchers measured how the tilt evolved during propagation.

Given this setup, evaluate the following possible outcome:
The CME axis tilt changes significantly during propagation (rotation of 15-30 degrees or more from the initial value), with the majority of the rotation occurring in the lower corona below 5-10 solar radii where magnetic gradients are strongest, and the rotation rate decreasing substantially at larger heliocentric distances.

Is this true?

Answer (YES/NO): NO